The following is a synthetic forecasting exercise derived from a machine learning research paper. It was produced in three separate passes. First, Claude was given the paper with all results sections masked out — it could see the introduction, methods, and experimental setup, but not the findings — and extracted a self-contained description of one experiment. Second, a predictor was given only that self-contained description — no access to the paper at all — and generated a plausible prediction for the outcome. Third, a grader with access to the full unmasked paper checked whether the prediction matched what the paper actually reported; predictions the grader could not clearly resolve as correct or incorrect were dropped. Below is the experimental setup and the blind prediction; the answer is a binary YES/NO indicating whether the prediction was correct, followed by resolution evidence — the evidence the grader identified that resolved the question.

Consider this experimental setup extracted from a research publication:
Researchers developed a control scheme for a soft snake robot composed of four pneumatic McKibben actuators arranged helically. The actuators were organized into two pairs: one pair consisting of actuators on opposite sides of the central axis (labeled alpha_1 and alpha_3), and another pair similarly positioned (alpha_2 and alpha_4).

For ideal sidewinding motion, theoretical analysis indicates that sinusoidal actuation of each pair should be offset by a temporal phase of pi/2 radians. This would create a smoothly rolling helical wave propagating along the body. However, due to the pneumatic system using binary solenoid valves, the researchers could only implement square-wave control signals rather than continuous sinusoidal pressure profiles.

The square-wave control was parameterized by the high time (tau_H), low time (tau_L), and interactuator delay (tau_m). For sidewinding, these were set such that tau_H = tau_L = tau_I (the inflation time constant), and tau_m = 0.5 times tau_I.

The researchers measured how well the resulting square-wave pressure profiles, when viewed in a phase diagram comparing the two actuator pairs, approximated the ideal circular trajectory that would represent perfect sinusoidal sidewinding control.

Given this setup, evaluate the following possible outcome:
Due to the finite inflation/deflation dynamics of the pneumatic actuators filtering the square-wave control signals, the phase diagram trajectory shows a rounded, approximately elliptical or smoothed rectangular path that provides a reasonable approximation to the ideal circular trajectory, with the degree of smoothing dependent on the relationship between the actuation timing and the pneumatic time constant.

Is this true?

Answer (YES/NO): NO